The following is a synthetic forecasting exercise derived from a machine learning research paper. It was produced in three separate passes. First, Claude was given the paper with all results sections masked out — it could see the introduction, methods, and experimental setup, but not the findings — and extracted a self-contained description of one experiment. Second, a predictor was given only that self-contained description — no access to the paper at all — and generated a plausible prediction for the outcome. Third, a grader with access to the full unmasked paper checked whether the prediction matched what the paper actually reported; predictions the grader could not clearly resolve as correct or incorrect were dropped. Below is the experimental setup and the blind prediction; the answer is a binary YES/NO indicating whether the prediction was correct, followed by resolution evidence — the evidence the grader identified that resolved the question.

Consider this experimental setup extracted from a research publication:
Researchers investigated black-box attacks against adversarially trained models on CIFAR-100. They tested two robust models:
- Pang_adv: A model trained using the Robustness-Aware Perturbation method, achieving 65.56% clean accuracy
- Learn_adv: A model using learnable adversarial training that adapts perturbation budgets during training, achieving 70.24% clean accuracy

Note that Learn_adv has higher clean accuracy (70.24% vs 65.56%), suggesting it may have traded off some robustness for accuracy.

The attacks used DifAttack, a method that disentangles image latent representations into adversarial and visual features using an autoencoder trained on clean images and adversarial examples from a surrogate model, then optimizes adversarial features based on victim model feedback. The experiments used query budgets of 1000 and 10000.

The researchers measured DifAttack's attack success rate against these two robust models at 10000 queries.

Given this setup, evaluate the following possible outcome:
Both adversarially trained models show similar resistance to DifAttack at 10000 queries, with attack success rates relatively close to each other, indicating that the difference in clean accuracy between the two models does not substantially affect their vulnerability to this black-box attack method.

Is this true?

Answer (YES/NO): NO